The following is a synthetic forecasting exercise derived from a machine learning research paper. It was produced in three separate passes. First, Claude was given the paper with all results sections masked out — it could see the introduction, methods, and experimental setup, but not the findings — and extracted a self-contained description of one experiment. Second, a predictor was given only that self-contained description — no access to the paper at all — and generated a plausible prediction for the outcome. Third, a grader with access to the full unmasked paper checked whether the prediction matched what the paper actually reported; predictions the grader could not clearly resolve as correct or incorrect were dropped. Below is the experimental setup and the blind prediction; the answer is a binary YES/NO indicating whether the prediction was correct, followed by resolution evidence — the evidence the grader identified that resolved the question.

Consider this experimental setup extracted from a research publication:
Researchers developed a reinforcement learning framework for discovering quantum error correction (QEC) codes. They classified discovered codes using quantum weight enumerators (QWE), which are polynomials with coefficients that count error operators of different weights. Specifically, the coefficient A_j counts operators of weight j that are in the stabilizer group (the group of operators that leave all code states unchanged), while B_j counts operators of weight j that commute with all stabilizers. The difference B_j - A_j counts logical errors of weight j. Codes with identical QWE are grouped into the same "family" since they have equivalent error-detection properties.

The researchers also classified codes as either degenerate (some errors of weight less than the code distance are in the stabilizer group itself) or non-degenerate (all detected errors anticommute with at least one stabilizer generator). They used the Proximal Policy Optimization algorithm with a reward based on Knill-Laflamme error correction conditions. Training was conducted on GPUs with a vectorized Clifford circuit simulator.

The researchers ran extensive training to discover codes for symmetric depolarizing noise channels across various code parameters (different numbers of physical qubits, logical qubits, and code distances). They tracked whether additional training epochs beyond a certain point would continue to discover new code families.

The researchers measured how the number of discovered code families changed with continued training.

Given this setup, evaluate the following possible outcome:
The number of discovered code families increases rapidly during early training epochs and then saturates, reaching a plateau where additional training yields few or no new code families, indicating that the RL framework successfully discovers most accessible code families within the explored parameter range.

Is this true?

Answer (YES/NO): YES